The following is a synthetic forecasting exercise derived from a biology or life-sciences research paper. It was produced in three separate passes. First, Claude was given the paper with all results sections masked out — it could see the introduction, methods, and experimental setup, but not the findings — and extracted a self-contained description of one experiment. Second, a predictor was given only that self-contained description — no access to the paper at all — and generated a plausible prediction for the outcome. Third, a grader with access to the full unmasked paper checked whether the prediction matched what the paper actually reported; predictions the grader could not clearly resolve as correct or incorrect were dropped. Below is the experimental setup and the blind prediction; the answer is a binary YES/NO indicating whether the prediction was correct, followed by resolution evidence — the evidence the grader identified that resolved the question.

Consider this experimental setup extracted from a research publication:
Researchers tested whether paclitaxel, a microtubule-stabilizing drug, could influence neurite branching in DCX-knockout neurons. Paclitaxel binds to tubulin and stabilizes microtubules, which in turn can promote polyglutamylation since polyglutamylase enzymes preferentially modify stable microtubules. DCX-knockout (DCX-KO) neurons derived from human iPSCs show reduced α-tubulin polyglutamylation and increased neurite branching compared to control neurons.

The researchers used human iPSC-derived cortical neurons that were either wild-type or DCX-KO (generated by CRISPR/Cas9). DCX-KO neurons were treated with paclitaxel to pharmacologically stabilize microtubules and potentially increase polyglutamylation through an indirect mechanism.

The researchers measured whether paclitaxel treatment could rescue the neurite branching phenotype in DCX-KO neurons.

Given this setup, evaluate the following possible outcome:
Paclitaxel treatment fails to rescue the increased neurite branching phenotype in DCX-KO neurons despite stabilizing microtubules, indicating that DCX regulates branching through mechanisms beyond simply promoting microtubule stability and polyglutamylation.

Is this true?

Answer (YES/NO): NO